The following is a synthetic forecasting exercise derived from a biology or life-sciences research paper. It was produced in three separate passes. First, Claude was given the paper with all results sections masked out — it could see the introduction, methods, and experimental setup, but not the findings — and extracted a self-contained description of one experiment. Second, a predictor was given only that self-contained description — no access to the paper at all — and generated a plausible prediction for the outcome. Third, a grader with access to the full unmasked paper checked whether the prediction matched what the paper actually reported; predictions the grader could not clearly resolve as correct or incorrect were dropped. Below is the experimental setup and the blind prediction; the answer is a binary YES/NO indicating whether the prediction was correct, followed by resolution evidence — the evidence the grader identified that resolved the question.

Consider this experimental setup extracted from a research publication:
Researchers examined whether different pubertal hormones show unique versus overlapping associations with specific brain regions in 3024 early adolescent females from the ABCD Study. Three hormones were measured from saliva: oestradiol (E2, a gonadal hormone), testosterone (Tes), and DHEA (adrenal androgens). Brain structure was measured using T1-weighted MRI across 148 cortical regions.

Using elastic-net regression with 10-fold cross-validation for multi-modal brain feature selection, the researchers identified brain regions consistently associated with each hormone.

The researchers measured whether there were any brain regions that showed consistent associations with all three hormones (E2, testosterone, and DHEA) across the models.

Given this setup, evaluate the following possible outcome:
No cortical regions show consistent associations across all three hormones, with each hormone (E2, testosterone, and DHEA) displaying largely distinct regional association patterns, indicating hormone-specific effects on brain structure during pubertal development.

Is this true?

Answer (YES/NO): NO